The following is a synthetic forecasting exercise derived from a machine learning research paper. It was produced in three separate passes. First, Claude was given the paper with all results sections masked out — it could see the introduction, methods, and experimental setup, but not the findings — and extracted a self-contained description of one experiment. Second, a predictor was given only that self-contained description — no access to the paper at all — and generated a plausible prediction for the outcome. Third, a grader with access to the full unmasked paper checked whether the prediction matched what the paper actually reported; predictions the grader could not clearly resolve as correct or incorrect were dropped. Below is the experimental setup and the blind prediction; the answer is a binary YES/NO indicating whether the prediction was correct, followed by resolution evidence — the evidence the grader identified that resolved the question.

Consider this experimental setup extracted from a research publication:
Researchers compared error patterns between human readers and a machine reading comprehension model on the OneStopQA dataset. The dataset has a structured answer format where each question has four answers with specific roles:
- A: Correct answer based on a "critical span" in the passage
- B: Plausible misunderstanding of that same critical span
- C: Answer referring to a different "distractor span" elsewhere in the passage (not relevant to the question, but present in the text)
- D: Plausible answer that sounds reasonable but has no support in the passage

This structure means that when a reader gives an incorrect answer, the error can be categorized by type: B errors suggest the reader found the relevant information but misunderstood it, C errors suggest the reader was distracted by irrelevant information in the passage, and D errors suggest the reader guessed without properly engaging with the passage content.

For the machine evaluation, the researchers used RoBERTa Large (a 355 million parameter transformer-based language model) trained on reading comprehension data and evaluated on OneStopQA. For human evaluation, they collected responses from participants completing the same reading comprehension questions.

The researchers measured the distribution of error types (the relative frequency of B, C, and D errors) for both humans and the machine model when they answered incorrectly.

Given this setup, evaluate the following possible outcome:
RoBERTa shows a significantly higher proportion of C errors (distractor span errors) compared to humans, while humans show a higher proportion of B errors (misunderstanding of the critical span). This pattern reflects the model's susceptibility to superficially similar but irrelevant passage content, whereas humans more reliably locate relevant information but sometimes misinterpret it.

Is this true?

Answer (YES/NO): NO